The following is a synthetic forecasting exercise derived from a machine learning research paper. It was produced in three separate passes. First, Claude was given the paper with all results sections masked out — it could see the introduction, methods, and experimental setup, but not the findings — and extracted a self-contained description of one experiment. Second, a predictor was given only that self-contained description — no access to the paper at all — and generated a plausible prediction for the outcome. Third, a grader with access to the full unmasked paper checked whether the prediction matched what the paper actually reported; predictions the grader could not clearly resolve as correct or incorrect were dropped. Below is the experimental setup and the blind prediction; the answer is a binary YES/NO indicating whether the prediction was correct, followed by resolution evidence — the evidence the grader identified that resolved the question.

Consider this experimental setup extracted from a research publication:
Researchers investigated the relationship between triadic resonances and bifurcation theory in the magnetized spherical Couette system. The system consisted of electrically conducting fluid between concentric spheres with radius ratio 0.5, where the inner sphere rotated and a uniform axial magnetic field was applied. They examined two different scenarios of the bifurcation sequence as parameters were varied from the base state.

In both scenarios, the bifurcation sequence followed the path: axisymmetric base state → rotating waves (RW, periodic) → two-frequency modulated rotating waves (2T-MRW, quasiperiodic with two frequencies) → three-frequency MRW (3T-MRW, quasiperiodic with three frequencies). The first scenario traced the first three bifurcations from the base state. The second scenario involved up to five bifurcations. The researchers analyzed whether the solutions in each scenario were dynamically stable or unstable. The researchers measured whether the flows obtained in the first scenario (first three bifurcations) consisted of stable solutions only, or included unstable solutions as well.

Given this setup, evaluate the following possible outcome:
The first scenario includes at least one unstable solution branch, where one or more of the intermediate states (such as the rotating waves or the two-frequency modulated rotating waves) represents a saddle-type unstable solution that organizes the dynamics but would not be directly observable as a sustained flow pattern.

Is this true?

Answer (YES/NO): NO